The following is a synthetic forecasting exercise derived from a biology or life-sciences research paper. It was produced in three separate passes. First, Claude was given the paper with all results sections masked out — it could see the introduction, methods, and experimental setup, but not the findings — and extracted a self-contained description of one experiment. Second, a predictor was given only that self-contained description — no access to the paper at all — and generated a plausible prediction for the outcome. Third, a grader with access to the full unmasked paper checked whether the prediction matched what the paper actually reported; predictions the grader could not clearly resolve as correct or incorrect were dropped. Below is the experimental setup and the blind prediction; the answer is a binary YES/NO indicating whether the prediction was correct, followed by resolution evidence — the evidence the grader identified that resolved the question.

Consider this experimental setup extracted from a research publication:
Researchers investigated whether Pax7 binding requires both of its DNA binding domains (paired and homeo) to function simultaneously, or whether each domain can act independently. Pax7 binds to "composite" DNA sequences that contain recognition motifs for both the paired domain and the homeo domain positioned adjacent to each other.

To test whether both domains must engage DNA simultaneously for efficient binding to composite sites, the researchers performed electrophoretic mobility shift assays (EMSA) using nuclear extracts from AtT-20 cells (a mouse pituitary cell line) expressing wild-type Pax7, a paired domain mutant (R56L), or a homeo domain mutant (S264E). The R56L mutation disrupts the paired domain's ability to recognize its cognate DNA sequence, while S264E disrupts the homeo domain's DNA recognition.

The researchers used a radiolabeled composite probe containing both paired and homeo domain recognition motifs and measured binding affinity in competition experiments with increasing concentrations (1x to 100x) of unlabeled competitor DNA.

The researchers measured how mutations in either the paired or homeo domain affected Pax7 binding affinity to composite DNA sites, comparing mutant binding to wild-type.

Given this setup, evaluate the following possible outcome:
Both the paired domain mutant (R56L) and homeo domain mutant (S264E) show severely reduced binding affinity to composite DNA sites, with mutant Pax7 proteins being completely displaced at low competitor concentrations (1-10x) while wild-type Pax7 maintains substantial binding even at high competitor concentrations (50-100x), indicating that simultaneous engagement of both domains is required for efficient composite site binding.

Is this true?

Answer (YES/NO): NO